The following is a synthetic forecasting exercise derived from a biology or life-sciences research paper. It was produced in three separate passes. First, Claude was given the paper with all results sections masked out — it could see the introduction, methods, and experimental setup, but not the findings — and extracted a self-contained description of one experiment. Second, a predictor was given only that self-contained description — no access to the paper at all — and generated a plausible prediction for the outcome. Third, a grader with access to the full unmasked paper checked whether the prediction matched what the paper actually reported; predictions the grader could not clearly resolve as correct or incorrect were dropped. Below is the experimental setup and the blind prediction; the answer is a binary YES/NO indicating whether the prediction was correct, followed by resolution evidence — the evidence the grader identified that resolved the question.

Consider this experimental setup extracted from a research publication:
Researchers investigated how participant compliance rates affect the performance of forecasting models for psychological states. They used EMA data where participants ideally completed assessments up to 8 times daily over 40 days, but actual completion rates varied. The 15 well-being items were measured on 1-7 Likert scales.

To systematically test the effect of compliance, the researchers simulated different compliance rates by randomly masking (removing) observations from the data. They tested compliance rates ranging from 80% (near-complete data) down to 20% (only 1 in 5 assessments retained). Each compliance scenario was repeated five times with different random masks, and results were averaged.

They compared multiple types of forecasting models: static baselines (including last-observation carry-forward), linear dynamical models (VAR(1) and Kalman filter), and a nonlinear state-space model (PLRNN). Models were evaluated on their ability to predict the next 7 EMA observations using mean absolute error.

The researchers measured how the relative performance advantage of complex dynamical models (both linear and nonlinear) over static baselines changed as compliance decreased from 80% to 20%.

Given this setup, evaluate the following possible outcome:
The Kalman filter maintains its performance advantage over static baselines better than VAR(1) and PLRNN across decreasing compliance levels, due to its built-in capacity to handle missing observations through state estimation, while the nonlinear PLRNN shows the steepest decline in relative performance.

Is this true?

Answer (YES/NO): NO